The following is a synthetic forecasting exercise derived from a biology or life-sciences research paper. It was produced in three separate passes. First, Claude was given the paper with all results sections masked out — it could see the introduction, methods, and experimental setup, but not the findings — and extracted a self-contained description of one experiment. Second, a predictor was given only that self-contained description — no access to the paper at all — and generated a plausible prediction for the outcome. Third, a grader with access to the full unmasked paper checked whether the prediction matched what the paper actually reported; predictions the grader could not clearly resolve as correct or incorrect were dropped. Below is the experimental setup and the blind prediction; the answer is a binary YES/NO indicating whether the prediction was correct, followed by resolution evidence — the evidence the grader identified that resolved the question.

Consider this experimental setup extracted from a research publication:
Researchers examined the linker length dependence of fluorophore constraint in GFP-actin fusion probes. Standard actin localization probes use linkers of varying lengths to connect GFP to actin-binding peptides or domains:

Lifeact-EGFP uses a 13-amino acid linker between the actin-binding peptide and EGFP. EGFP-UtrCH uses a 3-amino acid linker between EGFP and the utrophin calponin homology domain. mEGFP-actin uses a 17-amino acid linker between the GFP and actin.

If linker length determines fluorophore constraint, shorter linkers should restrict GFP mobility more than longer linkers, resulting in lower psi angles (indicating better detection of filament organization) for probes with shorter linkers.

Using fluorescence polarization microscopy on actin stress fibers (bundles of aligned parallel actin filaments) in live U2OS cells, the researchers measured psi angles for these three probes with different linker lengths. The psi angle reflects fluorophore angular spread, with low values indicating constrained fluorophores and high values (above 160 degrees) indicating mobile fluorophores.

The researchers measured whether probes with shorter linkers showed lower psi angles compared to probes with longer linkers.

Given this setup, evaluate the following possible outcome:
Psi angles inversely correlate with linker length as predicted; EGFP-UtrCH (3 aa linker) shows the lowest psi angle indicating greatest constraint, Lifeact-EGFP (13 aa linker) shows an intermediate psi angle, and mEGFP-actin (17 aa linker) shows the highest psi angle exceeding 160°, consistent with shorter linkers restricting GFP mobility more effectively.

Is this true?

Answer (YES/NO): NO